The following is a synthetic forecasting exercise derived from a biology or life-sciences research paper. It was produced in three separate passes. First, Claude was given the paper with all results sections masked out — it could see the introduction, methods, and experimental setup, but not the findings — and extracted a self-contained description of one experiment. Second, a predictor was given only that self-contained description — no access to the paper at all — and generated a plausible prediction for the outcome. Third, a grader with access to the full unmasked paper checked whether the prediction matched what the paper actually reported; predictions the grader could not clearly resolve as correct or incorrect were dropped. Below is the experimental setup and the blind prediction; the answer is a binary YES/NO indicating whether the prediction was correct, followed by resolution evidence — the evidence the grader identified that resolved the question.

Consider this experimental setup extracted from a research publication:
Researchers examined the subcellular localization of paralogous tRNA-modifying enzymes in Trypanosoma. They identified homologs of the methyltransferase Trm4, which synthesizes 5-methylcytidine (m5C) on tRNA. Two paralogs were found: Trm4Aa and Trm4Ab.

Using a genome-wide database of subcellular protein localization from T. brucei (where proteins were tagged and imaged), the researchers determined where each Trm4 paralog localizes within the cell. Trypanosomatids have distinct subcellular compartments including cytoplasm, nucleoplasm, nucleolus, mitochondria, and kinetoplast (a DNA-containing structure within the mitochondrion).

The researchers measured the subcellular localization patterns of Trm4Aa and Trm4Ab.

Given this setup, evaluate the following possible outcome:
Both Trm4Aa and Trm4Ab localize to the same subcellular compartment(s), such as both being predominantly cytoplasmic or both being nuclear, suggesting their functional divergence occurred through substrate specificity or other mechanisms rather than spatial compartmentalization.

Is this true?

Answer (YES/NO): NO